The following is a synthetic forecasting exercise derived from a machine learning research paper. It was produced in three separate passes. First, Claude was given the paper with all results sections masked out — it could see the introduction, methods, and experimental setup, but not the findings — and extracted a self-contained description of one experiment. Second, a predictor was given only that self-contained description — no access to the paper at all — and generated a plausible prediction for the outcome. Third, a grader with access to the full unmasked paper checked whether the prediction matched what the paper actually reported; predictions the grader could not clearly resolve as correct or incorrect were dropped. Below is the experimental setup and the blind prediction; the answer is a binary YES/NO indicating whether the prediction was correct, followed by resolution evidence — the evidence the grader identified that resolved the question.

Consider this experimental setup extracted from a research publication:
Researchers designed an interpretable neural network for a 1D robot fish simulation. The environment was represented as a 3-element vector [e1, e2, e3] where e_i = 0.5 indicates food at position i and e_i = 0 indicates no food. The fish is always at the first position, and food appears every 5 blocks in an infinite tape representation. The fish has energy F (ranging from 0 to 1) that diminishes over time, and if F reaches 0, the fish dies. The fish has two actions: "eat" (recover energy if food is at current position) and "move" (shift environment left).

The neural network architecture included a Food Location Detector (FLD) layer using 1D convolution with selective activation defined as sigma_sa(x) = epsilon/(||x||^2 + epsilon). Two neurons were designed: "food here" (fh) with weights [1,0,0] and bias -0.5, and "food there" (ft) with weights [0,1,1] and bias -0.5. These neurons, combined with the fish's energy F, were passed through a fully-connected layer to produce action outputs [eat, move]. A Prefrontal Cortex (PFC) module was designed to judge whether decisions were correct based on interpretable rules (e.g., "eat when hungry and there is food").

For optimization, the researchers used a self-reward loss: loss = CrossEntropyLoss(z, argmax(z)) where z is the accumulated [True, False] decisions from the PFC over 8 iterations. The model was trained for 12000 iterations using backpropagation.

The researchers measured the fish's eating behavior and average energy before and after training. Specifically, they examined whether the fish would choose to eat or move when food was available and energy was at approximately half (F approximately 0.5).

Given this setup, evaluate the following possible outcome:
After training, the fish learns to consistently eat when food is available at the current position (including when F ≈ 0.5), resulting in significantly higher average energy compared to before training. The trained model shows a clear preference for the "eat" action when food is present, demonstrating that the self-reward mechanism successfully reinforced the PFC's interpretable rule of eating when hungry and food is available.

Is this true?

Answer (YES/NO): YES